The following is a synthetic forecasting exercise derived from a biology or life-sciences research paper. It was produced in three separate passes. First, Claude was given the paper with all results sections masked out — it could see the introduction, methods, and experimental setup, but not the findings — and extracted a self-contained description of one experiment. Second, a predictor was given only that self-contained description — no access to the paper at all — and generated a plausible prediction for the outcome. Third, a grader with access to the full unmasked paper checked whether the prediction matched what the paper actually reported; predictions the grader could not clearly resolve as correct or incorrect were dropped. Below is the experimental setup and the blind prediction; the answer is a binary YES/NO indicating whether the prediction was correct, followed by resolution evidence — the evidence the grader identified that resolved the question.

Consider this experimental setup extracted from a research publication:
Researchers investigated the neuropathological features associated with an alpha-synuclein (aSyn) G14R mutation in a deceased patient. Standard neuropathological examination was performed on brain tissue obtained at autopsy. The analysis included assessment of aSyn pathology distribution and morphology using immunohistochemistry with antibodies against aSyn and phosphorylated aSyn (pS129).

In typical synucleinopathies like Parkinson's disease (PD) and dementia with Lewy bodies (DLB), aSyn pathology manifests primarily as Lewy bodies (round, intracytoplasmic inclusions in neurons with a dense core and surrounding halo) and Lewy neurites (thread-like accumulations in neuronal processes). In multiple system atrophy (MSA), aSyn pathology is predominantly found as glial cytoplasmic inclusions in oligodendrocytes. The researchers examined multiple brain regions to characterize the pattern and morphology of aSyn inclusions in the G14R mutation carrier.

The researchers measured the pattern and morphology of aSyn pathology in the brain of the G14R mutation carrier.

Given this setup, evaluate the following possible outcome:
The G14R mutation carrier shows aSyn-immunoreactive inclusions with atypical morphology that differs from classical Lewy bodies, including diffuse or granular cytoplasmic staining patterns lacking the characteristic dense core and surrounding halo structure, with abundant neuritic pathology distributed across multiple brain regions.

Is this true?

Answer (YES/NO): NO